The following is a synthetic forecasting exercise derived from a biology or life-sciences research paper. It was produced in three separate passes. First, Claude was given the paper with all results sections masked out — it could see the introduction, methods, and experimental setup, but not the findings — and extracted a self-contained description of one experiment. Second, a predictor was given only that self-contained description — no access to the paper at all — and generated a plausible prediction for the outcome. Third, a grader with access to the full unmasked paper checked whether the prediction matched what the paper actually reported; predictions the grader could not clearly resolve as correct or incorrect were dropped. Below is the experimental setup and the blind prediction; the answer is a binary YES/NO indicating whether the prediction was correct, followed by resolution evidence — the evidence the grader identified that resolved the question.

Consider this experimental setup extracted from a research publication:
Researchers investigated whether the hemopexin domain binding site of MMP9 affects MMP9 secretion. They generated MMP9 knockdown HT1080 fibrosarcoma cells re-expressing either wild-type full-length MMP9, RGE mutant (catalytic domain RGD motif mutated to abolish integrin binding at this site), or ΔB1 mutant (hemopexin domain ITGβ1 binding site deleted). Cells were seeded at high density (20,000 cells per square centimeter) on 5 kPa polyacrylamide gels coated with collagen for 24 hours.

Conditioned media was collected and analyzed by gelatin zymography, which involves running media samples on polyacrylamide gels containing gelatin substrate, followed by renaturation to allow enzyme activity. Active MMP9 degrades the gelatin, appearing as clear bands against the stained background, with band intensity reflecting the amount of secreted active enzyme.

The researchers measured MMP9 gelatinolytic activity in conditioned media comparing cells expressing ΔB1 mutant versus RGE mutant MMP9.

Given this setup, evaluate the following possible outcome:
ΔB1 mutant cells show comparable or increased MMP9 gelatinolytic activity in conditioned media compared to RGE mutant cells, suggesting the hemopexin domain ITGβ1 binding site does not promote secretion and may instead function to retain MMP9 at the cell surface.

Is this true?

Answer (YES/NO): NO